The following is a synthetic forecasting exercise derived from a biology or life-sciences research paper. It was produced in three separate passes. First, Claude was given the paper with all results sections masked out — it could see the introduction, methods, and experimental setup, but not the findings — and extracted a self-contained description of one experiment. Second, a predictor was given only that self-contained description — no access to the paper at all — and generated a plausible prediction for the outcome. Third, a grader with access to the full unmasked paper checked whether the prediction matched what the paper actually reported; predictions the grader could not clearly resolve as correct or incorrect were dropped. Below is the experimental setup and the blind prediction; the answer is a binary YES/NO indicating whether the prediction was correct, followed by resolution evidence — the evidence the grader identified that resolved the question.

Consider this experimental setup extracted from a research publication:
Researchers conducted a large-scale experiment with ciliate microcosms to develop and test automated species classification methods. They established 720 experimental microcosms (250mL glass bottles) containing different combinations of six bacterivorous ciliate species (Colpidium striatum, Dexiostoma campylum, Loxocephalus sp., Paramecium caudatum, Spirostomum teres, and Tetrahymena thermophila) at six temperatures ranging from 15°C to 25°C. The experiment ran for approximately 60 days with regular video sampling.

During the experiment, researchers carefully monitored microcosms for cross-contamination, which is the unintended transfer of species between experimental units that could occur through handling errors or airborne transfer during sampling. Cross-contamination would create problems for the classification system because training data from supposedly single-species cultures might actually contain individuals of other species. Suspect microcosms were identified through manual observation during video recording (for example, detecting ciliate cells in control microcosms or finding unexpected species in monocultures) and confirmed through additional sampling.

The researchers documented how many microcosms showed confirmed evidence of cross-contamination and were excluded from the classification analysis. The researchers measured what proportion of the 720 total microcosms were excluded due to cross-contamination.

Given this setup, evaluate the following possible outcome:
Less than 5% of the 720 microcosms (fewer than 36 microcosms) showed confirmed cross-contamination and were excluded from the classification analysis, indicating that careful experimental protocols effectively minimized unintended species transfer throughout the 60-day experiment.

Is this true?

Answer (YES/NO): YES